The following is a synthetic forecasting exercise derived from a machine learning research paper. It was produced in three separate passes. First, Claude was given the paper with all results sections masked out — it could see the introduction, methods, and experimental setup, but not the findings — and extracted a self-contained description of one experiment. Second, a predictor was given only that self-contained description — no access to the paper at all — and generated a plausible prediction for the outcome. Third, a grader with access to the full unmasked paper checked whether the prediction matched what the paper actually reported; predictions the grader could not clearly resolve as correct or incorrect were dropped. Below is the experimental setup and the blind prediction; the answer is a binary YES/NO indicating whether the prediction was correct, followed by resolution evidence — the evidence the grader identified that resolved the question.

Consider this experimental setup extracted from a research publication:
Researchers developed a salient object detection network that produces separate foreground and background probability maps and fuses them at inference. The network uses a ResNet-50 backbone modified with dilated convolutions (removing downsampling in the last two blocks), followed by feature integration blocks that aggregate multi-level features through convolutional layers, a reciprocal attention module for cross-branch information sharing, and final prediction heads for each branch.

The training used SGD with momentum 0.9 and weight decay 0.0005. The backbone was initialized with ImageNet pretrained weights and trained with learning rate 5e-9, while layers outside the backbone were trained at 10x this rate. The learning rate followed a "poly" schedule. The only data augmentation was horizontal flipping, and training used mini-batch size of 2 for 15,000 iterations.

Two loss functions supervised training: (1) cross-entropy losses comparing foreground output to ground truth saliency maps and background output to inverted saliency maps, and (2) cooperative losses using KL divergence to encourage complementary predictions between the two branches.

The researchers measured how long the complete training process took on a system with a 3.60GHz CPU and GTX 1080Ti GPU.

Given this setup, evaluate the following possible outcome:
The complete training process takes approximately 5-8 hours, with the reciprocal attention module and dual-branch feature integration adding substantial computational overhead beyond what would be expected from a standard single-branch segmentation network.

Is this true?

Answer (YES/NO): NO